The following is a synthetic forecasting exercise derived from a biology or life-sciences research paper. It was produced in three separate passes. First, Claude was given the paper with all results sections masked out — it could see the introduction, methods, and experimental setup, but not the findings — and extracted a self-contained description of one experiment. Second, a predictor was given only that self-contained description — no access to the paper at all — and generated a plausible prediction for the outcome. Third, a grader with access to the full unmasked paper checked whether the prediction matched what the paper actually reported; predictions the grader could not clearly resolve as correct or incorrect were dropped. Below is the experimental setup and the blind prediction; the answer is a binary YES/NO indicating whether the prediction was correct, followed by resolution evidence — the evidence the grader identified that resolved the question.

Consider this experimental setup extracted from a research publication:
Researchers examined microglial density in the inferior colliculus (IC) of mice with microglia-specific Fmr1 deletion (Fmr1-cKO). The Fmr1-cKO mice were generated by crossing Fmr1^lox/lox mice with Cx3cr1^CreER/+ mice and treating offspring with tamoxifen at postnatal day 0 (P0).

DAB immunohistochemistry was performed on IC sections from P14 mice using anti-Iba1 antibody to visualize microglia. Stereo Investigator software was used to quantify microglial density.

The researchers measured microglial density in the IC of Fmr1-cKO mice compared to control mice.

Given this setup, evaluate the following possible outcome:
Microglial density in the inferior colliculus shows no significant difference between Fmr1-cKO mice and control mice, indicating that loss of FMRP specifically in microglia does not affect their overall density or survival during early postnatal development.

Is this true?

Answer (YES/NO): NO